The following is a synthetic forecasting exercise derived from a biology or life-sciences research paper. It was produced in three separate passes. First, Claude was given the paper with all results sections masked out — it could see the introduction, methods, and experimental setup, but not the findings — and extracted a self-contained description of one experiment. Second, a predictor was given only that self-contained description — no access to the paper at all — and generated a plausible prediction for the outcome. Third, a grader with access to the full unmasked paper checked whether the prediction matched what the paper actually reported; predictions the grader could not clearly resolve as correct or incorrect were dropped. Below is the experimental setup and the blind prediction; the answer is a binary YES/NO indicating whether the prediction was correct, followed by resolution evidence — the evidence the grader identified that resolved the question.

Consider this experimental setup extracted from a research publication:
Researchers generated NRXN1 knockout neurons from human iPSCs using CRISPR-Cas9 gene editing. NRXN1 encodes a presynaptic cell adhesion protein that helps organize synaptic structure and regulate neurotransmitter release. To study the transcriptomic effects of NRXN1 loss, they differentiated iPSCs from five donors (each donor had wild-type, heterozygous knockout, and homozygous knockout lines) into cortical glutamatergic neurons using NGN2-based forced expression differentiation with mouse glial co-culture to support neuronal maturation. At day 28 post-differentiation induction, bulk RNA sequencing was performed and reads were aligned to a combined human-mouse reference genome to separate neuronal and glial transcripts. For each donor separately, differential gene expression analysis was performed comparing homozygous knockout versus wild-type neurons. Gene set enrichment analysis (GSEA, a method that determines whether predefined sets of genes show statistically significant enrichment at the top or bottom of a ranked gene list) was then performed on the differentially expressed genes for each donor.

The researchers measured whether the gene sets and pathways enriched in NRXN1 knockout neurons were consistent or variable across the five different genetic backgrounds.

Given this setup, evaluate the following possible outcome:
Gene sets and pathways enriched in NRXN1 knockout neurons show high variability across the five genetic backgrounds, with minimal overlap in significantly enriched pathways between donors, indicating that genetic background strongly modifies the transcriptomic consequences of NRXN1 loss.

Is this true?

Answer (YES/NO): YES